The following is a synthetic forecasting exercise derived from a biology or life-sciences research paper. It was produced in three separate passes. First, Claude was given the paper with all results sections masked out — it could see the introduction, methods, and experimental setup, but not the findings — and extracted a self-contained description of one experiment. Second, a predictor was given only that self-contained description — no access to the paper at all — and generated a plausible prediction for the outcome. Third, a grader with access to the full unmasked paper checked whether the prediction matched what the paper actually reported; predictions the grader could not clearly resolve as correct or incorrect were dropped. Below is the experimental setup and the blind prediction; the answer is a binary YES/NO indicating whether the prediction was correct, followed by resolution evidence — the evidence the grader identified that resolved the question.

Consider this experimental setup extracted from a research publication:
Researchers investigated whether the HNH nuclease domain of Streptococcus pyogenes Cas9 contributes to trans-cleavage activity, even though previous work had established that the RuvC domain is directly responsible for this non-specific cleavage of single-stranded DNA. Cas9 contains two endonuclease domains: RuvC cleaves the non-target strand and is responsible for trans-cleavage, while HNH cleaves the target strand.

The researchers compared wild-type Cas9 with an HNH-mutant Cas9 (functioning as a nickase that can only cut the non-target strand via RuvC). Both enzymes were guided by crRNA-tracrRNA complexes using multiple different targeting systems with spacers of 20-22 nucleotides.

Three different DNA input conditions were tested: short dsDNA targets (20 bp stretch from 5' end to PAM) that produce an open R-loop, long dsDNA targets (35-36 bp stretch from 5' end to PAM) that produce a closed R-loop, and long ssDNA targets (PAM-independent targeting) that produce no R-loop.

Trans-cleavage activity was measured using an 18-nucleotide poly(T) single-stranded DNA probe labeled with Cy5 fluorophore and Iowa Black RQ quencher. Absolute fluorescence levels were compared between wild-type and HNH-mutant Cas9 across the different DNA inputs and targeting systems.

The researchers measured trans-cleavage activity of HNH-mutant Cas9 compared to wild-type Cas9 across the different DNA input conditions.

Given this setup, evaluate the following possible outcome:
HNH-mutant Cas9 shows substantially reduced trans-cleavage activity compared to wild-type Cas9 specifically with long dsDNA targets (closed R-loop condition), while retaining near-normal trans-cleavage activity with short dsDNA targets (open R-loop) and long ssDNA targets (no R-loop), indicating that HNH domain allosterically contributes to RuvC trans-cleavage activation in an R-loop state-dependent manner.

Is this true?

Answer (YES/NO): NO